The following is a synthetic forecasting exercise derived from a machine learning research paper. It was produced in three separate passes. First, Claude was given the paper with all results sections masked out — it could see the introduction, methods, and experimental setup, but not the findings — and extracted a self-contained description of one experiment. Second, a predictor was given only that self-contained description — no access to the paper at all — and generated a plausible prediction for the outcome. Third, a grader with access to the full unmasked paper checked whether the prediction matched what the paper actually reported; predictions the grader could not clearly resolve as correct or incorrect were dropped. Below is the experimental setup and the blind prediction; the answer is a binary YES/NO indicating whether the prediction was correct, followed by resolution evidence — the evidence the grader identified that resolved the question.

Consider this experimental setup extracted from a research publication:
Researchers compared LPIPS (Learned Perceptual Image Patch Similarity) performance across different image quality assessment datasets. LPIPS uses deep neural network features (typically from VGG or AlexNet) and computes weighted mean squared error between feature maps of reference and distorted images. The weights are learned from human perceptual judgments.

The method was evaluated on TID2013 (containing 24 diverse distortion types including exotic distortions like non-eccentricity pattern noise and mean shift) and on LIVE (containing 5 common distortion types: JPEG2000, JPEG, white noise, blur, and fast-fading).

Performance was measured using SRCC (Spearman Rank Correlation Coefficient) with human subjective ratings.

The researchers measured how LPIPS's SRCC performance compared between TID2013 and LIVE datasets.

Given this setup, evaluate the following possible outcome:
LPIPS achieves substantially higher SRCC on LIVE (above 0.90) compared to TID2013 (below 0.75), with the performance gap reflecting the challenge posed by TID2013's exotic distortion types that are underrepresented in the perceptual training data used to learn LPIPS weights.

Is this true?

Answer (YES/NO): YES